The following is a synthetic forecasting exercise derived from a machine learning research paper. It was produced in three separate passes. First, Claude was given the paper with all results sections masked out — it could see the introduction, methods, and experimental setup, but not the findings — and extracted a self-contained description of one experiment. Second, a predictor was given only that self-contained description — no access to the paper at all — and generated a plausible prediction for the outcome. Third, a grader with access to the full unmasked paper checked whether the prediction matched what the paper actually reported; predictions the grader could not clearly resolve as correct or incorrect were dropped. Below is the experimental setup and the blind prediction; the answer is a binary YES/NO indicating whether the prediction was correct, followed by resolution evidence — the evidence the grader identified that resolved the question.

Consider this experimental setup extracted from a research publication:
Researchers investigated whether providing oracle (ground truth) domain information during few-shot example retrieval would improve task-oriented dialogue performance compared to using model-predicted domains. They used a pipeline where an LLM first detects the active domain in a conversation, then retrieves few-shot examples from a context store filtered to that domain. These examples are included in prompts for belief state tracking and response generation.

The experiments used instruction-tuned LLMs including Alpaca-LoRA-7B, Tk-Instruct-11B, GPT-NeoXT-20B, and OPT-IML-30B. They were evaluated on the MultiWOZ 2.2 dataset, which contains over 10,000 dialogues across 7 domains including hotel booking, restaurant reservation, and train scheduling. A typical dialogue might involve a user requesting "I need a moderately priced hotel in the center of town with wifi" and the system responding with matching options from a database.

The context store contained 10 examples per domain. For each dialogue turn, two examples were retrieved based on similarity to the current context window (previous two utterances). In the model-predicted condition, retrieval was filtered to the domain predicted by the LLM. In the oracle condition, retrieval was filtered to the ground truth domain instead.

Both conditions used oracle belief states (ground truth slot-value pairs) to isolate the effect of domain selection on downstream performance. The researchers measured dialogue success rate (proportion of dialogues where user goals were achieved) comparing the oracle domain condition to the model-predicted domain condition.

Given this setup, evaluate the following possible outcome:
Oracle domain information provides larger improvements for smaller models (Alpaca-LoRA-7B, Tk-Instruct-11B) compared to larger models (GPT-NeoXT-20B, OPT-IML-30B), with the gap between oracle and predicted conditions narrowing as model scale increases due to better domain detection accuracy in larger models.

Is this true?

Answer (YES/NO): NO